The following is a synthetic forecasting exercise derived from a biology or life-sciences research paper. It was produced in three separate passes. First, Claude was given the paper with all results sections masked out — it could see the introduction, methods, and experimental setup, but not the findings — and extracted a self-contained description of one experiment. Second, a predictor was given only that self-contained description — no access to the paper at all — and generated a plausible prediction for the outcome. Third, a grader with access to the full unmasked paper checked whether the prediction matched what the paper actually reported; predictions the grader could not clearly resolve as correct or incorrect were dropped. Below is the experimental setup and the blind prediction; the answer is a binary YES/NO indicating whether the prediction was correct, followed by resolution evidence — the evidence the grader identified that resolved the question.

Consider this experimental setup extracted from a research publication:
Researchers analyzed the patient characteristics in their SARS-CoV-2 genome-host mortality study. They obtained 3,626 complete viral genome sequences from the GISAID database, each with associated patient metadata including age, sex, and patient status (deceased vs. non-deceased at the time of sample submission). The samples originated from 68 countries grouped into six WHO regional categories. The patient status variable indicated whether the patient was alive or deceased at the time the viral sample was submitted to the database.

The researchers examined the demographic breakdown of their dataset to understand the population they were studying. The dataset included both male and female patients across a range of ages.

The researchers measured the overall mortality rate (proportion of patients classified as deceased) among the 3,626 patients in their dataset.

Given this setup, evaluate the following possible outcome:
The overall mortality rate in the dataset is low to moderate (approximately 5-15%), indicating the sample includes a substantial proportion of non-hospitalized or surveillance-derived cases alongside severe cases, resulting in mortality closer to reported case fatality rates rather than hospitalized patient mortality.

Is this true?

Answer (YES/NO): YES